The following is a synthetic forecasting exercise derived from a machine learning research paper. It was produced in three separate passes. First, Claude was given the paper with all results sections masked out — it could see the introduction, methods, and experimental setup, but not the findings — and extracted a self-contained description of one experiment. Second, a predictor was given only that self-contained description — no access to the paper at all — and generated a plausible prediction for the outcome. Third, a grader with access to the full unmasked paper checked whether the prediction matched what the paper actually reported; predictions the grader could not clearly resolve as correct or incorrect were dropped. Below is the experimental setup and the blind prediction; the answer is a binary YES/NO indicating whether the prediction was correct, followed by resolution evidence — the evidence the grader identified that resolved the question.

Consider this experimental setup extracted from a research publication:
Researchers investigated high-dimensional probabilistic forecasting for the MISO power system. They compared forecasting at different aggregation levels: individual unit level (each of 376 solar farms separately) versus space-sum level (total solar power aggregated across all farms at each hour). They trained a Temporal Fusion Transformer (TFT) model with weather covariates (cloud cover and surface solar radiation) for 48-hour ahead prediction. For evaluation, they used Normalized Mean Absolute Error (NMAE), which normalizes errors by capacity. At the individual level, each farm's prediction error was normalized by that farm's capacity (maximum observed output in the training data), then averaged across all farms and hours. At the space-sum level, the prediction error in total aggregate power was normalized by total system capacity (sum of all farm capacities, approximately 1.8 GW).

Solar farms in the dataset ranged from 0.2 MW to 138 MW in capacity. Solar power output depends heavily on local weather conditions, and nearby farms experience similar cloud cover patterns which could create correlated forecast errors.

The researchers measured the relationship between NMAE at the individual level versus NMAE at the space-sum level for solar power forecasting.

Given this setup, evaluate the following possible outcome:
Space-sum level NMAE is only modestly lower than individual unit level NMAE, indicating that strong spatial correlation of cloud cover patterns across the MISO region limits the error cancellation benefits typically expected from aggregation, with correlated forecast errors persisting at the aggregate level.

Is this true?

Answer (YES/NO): NO